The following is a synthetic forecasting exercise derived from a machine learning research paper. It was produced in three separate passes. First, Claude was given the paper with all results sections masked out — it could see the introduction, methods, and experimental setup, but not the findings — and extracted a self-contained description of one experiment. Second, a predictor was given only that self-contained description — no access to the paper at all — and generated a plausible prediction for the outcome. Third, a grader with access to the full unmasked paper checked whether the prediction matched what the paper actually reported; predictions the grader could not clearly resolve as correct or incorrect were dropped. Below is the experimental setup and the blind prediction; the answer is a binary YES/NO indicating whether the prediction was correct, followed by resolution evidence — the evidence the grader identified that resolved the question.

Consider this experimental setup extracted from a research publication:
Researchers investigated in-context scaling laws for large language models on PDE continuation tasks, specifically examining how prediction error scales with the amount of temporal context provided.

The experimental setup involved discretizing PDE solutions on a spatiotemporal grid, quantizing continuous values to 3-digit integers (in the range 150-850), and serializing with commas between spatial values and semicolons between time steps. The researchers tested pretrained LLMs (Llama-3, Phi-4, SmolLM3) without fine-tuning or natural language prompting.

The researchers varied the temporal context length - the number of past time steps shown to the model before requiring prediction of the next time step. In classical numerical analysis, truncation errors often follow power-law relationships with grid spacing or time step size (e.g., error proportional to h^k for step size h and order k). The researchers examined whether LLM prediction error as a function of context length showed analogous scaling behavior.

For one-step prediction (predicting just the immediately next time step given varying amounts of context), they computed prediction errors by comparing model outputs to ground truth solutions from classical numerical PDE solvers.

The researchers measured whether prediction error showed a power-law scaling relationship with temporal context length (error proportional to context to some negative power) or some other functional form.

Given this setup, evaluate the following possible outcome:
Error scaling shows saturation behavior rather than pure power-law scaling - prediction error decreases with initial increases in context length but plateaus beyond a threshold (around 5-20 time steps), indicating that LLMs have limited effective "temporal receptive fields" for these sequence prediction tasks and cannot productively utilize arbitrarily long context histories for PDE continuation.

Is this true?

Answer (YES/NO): NO